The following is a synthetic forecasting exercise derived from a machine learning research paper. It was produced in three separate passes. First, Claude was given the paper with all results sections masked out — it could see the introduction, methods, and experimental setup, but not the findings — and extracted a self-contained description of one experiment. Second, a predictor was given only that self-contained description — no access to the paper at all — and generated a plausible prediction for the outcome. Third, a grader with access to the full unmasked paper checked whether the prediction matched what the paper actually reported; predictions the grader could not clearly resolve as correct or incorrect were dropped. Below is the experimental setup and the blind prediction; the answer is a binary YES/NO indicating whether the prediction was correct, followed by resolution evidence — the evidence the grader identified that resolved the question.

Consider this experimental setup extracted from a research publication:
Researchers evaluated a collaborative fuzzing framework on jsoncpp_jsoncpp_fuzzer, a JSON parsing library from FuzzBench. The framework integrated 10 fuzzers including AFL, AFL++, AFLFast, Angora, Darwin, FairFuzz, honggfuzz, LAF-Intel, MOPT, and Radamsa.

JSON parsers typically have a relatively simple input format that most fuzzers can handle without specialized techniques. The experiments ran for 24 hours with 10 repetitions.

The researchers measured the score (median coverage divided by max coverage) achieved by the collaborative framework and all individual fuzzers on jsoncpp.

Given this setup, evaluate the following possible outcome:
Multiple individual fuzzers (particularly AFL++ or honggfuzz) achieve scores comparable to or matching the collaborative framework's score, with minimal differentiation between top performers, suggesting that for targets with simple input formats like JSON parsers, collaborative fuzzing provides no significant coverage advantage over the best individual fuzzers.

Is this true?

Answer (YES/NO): YES